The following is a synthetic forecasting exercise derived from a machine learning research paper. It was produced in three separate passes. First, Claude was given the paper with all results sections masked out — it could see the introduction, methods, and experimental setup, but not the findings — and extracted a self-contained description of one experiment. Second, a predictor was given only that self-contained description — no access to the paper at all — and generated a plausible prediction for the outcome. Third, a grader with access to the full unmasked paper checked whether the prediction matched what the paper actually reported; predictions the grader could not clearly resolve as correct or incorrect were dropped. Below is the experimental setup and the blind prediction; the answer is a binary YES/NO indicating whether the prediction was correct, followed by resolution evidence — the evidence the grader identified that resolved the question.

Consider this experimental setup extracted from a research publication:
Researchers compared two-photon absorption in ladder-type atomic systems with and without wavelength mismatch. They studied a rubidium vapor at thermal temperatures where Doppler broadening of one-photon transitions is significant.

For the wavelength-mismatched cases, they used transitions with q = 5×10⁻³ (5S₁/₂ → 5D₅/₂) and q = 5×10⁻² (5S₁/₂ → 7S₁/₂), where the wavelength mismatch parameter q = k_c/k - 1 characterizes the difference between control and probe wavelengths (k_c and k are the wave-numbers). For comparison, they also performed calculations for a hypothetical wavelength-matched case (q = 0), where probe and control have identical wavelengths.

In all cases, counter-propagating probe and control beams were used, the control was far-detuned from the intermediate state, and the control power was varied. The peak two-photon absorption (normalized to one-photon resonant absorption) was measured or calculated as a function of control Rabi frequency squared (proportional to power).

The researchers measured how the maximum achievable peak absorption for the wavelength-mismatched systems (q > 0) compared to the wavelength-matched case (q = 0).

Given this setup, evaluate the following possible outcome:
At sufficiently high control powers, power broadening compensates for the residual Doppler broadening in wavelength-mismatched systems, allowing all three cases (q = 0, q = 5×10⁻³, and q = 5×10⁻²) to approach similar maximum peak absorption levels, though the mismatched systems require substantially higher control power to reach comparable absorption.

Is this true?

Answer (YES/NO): NO